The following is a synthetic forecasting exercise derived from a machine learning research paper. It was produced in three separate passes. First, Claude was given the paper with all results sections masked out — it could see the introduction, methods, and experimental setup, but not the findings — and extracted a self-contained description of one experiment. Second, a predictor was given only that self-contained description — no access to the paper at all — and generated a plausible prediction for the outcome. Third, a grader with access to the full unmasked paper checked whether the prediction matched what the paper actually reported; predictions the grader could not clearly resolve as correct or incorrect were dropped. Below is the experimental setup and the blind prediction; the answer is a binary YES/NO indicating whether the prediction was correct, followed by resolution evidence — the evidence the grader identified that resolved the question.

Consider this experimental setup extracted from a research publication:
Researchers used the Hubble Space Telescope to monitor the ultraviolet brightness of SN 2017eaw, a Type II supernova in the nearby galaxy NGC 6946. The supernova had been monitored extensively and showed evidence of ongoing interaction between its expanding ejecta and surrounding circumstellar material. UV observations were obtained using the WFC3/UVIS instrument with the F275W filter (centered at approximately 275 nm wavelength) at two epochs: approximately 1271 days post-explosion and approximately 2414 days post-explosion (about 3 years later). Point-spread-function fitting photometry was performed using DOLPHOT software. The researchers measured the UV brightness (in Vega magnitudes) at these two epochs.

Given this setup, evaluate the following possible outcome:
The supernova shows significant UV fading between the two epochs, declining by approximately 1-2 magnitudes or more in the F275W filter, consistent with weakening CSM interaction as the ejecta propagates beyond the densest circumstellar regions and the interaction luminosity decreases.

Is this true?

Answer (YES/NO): YES